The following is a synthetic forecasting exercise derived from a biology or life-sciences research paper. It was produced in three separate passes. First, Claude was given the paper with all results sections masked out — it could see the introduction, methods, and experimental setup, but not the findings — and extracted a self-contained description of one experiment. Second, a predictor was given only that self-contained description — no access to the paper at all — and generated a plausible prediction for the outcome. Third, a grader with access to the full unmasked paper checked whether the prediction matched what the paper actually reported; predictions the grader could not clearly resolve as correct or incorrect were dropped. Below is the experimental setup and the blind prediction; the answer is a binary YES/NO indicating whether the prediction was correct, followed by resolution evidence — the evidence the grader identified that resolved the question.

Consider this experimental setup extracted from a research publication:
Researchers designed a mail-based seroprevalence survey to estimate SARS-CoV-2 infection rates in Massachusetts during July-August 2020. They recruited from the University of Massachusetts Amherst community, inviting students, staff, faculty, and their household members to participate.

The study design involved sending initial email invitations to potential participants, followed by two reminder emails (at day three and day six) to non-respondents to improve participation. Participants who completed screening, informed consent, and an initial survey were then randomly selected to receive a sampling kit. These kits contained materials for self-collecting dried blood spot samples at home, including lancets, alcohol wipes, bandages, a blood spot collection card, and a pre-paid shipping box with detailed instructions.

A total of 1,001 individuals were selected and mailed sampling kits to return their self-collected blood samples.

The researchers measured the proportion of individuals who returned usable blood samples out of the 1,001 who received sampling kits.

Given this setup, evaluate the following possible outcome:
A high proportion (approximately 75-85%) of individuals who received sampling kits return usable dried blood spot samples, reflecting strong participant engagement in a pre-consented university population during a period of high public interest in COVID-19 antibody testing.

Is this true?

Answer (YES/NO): YES